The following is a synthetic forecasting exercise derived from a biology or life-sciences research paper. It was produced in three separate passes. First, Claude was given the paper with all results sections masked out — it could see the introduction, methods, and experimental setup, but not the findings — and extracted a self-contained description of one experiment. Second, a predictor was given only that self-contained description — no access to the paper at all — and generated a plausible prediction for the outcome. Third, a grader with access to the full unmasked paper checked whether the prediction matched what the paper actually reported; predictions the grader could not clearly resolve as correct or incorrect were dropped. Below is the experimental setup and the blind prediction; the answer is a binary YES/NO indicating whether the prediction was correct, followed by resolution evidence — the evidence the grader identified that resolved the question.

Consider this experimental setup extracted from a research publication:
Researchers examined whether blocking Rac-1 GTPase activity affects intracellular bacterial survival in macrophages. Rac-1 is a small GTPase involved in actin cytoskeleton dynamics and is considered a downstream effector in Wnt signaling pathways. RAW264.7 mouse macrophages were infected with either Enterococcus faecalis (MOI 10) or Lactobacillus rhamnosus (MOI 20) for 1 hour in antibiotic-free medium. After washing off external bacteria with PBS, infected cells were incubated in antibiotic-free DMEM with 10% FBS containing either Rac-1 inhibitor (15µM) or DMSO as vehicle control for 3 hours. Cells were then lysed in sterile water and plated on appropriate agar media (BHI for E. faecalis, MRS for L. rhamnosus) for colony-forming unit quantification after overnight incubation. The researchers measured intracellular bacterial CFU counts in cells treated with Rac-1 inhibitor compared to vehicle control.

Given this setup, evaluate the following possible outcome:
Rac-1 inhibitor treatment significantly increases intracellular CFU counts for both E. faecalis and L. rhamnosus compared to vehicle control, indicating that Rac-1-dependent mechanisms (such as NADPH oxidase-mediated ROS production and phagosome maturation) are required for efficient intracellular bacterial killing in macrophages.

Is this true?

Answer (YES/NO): NO